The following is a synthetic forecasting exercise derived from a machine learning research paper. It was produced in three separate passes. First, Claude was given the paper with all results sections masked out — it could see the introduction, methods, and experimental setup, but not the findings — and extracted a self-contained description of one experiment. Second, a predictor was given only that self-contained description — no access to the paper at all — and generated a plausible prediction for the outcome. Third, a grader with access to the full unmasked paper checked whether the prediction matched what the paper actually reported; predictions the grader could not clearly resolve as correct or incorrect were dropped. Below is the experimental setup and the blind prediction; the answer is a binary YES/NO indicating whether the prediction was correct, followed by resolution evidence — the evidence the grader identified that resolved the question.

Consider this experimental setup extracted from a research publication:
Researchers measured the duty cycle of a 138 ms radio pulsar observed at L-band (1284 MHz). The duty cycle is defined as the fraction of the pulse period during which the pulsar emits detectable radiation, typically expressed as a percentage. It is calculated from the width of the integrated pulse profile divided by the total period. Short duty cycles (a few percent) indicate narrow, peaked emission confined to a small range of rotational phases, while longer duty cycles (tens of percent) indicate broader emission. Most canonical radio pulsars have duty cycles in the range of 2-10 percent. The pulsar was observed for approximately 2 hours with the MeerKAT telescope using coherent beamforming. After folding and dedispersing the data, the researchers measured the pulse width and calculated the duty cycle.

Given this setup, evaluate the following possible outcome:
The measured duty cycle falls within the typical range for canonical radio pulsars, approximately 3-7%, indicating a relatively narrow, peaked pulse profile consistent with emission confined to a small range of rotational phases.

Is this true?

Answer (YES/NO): NO